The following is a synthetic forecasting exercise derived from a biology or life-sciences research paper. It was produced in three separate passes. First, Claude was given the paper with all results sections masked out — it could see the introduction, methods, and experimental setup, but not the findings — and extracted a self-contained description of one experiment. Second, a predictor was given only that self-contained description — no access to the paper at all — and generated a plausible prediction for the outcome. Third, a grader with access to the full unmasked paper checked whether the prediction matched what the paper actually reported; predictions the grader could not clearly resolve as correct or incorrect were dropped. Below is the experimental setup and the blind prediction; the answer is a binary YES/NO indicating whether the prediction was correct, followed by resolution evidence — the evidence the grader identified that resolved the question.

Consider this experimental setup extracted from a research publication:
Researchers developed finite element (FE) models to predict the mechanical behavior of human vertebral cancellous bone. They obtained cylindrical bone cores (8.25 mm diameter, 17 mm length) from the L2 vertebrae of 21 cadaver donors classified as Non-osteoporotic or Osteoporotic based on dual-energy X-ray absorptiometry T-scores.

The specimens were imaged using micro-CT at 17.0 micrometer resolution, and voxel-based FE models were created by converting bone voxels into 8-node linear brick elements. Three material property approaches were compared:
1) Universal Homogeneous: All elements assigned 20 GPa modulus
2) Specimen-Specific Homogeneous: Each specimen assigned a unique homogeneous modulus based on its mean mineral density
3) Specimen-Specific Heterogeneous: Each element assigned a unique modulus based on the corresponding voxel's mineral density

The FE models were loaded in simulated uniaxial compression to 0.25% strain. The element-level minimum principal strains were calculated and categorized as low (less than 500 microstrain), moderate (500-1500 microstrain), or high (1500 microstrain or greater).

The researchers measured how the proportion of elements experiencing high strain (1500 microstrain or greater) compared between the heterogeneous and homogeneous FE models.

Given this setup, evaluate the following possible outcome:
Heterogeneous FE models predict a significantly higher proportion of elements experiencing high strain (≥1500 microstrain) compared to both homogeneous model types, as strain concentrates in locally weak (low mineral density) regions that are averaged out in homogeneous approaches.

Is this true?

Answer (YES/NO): NO